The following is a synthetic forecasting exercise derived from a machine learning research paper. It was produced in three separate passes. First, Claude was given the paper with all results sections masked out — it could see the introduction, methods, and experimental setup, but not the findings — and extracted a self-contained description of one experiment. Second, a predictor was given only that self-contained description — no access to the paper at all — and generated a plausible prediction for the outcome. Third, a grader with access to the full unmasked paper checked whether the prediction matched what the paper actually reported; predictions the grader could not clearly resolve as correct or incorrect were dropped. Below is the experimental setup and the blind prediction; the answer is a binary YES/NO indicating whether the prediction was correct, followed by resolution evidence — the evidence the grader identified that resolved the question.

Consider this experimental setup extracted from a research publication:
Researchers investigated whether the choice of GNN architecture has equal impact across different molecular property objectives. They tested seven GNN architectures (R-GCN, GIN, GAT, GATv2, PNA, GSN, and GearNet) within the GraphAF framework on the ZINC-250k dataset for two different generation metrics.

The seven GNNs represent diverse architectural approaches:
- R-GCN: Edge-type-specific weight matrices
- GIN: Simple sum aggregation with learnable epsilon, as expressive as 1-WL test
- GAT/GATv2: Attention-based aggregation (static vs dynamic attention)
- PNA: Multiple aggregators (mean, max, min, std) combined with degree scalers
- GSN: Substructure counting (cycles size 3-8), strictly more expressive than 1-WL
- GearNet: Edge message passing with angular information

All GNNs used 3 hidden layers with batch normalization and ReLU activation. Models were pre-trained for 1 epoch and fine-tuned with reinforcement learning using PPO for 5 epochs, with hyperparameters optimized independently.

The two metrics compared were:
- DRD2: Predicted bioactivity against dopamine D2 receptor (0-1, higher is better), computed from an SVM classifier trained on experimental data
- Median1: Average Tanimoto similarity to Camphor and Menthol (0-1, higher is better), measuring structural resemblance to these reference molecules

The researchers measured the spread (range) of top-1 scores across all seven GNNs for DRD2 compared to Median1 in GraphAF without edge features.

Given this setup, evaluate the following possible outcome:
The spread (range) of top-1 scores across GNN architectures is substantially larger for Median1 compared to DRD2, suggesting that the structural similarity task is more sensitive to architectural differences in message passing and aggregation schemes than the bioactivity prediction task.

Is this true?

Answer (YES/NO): NO